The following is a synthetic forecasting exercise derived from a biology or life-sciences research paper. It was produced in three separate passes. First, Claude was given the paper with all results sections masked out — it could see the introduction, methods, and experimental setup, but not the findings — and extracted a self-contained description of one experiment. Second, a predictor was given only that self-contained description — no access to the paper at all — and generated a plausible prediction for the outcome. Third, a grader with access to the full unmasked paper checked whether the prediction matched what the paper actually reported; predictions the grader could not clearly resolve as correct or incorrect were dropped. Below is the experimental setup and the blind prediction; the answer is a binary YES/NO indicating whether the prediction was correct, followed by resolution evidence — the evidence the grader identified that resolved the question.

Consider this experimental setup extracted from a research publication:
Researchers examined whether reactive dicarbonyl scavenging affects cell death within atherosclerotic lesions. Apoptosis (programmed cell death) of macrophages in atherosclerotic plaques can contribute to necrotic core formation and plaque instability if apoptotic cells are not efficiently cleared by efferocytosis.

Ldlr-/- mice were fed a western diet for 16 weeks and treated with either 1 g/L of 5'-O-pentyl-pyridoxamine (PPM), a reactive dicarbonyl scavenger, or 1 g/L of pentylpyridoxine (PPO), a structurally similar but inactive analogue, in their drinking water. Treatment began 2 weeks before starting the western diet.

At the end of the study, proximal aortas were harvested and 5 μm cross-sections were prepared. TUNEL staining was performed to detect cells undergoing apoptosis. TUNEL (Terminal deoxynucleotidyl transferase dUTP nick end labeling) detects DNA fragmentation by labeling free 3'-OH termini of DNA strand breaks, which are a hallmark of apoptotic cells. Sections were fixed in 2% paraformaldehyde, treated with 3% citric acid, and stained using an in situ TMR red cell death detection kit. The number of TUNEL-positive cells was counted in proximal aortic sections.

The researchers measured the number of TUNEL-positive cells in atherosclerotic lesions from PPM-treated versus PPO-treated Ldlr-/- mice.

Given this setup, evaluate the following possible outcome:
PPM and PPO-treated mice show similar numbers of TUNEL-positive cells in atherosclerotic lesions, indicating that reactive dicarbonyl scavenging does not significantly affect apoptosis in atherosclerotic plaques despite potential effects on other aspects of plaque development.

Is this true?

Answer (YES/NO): NO